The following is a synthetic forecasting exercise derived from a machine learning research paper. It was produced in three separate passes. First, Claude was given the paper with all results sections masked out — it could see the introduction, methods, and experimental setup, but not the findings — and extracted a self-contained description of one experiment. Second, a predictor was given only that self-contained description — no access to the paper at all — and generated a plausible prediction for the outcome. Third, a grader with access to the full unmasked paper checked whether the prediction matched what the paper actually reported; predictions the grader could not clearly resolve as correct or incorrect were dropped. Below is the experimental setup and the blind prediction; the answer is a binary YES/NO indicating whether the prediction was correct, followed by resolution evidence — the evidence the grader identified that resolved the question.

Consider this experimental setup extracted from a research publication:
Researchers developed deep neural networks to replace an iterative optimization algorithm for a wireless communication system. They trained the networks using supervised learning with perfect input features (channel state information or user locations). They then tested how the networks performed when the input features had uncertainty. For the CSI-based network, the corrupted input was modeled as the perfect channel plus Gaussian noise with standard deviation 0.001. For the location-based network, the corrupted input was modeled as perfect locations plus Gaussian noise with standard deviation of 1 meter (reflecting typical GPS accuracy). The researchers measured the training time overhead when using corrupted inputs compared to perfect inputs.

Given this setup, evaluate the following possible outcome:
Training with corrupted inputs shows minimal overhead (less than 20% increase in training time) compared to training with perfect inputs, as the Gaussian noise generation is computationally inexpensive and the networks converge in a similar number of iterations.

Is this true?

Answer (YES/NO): YES